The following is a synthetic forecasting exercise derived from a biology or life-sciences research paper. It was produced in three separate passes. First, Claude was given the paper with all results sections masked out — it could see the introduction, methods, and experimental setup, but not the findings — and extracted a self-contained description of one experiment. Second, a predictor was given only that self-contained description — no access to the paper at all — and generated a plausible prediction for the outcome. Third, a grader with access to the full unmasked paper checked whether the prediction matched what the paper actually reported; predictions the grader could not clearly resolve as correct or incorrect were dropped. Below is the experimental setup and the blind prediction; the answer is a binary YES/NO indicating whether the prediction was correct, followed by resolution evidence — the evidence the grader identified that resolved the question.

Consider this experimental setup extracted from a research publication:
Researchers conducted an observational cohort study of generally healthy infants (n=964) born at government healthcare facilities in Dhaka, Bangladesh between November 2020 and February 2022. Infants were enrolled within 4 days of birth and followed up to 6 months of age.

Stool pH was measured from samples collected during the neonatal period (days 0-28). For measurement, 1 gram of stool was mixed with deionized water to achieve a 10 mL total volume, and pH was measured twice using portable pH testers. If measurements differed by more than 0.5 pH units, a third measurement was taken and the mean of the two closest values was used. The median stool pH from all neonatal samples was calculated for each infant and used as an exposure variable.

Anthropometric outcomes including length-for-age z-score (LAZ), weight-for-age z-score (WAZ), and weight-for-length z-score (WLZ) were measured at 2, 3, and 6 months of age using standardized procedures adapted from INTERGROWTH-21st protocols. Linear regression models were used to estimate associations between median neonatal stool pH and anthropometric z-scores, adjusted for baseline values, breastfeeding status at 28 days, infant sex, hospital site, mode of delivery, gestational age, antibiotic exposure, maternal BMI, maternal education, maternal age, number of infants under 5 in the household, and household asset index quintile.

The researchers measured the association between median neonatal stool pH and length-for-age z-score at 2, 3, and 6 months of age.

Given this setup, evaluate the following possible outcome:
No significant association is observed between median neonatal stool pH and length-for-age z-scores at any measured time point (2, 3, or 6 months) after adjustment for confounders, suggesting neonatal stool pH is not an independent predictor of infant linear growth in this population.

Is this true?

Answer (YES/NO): YES